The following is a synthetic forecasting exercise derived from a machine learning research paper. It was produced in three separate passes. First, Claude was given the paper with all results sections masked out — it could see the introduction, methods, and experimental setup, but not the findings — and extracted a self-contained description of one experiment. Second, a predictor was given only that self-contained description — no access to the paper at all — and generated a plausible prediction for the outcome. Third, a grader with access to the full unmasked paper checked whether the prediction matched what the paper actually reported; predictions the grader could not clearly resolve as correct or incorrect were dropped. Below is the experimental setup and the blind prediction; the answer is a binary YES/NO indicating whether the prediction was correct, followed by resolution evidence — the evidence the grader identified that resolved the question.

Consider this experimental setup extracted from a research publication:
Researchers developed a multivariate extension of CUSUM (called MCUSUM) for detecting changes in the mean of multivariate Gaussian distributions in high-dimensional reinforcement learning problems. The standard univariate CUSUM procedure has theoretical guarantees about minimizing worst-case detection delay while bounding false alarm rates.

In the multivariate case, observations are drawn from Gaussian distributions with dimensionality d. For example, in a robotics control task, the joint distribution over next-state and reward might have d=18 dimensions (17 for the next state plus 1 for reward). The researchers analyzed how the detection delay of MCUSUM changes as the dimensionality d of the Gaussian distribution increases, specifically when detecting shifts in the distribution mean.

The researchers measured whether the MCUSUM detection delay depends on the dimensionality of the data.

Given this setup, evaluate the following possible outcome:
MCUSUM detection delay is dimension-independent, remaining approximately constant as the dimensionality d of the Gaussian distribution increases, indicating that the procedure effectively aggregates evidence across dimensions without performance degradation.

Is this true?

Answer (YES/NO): YES